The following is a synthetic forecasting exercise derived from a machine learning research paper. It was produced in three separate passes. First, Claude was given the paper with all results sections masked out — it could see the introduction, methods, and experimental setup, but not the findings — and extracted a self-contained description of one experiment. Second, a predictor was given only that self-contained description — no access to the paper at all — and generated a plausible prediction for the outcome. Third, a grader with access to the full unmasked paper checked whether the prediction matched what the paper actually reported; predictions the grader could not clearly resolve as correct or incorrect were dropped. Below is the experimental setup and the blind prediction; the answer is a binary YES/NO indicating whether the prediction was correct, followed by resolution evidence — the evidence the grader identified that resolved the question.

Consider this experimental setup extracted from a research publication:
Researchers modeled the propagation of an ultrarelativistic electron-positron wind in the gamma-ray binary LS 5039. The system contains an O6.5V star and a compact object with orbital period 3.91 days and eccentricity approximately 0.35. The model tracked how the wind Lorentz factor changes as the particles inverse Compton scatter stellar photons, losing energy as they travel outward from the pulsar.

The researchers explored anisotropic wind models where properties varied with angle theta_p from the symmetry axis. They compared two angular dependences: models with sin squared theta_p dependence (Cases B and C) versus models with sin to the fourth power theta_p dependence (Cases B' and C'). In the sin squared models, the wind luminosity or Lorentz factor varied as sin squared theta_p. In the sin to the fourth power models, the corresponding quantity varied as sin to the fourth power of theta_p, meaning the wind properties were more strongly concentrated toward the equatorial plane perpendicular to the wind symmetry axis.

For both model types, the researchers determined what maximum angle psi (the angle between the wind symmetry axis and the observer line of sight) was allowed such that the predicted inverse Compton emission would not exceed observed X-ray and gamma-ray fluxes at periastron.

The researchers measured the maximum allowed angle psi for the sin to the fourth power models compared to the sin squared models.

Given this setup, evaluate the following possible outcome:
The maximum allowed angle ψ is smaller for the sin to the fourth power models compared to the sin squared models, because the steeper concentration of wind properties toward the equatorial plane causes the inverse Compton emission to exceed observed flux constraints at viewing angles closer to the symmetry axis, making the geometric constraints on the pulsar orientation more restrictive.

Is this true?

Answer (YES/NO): NO